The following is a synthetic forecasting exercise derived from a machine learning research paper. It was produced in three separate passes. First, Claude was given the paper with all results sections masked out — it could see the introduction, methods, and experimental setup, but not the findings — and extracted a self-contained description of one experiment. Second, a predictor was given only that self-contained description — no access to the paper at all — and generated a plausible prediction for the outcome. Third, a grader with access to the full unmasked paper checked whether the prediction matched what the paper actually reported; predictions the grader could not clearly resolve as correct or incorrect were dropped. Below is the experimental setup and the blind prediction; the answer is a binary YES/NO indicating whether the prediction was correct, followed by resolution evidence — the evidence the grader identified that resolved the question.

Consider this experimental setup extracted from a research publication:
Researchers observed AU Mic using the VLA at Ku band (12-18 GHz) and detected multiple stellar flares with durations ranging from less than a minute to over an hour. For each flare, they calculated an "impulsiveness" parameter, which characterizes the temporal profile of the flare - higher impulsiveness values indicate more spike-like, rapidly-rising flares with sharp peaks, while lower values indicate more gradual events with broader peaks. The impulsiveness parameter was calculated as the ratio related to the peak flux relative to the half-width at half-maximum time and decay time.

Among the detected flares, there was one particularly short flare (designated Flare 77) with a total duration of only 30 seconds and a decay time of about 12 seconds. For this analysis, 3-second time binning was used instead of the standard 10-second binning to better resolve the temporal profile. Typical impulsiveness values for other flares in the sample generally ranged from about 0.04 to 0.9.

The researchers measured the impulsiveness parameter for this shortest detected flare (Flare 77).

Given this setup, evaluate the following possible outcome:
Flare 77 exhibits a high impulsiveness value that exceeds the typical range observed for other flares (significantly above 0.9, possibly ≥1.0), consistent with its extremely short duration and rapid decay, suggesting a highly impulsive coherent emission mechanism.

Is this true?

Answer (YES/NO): YES